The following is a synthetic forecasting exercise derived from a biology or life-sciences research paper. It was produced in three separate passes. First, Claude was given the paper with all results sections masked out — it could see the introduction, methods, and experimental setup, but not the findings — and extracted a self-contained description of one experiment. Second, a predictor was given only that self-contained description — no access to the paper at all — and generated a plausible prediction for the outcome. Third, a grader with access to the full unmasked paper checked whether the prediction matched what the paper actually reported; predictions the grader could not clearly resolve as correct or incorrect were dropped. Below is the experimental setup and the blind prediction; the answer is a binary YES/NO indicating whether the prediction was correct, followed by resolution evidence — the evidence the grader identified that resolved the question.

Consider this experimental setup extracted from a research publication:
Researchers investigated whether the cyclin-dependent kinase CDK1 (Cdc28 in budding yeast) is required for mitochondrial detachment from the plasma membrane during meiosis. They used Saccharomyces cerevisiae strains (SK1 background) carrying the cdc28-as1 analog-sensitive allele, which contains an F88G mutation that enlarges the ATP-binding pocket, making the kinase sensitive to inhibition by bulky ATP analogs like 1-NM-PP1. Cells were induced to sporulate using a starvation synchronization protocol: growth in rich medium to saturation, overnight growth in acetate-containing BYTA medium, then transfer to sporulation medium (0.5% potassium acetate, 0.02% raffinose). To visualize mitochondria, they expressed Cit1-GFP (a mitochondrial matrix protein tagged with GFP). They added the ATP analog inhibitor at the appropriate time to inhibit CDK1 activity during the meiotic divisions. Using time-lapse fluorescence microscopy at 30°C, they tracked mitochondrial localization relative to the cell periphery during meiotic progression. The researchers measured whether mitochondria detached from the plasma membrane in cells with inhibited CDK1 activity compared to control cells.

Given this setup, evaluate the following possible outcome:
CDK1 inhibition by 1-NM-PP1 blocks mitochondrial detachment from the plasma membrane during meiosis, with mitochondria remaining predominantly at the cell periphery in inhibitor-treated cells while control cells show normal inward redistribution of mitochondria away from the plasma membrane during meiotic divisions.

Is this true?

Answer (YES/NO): NO